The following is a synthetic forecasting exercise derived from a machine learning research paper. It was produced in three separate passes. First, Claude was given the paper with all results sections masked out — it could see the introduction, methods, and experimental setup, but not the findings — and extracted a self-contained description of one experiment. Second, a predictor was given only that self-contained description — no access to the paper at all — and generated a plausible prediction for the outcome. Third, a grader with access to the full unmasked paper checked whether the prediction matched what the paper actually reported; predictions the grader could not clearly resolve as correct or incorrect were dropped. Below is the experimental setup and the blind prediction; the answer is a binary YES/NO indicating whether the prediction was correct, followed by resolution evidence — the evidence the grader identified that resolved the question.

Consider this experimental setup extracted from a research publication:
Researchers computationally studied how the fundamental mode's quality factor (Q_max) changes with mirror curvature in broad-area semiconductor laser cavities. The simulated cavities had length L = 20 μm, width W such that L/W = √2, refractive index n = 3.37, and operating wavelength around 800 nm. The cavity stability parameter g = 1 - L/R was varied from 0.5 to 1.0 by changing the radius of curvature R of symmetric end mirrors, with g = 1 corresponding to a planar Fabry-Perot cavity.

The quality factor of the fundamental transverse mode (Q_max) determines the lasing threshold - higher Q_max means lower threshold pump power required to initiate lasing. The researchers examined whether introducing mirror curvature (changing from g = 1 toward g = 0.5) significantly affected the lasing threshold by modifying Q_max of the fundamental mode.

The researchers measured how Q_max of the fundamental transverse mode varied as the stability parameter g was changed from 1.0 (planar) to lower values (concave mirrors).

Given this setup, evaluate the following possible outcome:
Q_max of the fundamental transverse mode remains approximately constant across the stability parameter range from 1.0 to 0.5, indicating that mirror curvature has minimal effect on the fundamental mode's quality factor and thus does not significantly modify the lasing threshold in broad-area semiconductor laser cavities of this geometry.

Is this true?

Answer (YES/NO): YES